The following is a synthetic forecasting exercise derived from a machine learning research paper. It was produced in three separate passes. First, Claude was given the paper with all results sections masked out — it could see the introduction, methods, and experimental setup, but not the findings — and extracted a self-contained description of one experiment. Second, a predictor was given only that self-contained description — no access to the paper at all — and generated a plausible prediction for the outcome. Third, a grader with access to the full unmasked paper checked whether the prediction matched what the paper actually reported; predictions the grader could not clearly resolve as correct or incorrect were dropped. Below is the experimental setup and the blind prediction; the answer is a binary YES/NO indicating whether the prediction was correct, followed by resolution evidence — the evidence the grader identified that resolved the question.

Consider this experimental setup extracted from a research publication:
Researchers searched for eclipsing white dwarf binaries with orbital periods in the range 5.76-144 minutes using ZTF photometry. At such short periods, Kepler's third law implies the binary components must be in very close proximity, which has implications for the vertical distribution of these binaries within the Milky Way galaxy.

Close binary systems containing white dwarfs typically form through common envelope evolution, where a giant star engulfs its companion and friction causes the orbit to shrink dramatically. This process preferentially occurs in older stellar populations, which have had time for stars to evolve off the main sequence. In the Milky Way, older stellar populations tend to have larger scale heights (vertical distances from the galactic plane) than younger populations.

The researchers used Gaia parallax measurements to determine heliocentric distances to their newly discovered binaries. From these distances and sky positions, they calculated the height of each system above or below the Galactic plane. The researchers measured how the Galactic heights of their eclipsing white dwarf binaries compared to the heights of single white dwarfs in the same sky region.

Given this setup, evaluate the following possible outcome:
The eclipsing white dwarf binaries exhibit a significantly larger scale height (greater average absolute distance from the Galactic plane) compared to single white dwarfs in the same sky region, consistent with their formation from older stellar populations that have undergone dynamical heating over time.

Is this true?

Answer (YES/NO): YES